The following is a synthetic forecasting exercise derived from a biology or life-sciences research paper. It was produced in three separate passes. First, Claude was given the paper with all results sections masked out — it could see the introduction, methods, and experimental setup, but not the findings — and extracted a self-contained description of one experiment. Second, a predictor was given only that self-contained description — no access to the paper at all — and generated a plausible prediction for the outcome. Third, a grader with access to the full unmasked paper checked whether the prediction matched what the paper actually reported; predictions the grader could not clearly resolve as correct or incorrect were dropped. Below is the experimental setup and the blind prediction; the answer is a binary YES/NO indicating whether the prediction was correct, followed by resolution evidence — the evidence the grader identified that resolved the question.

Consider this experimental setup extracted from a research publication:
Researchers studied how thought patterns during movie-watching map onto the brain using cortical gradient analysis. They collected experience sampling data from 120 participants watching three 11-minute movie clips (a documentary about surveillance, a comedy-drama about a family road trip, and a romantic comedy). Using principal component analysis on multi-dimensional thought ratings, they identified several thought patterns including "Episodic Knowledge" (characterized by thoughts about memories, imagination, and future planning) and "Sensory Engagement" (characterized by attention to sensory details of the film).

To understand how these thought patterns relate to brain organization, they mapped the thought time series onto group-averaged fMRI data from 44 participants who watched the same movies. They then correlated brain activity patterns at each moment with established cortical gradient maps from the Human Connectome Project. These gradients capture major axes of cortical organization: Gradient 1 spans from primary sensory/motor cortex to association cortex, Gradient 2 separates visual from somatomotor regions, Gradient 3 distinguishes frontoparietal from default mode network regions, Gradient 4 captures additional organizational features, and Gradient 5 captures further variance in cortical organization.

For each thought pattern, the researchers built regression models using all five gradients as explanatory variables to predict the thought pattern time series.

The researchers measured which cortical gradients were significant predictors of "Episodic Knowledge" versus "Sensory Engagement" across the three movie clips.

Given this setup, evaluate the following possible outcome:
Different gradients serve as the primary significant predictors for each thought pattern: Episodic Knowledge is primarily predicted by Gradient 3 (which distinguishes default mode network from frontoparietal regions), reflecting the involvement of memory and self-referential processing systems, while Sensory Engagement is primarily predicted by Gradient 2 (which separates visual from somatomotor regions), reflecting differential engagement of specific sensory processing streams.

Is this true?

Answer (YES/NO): NO